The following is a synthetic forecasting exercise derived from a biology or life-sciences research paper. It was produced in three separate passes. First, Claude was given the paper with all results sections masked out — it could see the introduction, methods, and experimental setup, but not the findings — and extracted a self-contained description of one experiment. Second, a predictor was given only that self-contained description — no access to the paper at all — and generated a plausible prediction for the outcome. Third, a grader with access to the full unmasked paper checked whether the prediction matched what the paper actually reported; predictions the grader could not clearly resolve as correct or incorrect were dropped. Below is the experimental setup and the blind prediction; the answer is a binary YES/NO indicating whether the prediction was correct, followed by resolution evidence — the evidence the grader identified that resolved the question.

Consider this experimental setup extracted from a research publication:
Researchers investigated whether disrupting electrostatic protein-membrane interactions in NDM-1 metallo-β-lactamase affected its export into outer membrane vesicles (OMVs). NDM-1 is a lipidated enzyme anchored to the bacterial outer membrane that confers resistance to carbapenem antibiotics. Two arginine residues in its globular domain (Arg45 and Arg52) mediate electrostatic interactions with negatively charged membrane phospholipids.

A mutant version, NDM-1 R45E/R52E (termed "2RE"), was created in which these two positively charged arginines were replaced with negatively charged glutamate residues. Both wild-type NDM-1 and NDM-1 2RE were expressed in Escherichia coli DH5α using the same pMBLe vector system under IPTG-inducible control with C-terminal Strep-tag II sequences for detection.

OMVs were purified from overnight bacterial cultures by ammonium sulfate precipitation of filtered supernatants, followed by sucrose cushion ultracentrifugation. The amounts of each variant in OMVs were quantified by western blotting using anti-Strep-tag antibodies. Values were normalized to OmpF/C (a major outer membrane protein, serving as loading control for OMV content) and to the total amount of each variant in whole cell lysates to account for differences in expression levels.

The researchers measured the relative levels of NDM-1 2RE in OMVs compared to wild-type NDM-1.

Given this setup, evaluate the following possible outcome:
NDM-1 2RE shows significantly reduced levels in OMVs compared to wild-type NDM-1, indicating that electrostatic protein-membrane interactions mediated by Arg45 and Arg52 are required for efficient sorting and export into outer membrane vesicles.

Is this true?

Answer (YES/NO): YES